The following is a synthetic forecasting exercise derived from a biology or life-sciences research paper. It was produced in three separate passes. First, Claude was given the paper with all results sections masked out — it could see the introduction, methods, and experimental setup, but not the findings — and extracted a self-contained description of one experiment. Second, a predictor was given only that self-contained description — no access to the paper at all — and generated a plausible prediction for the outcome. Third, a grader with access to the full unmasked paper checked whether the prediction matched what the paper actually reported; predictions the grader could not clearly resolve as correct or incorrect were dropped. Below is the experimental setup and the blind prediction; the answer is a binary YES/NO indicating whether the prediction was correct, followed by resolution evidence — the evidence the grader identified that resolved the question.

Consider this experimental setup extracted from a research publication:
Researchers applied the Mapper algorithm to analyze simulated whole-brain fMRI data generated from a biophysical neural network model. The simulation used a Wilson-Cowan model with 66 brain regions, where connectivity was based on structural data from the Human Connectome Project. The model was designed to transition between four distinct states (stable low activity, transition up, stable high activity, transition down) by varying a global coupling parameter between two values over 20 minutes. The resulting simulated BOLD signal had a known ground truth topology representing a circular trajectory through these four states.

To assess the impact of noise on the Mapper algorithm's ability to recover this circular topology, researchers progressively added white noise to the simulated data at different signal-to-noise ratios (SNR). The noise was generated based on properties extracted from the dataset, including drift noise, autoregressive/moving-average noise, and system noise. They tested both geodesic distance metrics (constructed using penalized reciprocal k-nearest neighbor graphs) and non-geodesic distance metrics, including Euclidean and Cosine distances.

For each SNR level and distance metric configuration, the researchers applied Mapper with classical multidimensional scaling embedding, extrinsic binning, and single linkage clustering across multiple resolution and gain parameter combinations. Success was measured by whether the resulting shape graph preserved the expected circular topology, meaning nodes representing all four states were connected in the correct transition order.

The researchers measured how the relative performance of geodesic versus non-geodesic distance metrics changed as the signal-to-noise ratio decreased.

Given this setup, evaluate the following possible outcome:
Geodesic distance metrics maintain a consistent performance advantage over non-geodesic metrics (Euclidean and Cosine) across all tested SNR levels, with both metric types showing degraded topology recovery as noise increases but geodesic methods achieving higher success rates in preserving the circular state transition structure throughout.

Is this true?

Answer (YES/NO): NO